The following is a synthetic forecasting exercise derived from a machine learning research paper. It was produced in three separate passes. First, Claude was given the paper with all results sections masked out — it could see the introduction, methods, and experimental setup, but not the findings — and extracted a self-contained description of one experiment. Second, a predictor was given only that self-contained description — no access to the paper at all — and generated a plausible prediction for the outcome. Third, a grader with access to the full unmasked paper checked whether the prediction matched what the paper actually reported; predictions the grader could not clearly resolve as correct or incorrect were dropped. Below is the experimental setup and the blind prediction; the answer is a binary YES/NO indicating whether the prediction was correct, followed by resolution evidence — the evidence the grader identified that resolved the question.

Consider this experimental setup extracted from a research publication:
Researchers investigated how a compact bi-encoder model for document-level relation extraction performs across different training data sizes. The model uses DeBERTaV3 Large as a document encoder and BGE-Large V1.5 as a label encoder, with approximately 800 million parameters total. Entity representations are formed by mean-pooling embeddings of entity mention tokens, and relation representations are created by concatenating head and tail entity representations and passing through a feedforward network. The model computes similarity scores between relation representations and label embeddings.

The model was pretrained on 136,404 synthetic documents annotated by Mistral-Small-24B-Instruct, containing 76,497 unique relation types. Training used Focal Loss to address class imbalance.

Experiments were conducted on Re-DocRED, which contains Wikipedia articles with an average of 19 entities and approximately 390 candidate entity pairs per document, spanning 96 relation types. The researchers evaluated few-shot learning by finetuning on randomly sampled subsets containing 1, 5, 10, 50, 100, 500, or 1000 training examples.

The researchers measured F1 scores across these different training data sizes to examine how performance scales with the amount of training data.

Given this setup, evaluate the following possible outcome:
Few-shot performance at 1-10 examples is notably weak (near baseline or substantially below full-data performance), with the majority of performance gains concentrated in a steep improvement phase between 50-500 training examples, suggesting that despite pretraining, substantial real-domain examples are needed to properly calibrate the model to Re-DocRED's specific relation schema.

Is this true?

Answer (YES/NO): NO